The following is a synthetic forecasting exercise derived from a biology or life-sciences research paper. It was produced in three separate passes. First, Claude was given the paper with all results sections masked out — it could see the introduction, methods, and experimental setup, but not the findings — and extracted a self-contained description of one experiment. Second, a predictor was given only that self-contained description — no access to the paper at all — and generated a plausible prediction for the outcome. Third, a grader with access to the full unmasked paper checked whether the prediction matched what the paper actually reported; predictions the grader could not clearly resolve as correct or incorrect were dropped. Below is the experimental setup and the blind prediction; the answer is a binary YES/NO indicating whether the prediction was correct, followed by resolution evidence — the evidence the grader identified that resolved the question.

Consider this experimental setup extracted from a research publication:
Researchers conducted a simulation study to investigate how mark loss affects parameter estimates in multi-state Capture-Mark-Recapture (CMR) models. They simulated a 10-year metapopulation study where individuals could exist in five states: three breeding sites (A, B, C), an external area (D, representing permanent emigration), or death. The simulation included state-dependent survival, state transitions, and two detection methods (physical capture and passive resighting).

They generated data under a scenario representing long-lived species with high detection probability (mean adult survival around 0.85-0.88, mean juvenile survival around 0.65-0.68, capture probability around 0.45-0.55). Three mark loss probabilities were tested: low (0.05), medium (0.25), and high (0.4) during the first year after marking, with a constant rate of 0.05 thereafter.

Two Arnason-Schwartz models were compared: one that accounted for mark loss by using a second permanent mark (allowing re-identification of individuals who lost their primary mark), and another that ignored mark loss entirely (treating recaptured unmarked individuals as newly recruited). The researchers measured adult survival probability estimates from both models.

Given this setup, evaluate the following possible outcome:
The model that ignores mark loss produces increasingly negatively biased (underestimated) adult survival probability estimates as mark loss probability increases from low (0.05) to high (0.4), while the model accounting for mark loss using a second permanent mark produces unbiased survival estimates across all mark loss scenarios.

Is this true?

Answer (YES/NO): YES